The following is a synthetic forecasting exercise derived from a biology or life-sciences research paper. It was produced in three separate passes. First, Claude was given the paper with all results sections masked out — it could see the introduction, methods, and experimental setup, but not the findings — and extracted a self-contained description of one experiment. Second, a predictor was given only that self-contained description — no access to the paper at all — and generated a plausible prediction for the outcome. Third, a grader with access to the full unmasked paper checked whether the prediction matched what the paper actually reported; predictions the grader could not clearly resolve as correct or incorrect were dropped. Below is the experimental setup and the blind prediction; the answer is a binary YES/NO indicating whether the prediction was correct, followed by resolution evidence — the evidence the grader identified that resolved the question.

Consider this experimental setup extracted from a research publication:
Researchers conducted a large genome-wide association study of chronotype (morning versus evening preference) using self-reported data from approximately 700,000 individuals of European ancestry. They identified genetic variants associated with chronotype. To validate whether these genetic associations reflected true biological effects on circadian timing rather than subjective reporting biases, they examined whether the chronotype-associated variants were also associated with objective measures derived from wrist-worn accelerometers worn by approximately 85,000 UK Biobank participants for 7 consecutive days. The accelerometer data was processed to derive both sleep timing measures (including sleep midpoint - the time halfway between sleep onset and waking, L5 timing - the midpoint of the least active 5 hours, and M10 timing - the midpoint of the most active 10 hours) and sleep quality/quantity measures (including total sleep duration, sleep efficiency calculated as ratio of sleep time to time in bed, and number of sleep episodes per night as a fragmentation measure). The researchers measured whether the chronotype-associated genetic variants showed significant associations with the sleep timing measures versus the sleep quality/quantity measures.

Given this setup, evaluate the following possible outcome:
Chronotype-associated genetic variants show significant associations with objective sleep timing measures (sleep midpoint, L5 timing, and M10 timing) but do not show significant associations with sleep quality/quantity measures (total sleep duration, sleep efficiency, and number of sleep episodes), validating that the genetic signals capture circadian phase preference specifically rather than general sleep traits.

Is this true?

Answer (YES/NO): YES